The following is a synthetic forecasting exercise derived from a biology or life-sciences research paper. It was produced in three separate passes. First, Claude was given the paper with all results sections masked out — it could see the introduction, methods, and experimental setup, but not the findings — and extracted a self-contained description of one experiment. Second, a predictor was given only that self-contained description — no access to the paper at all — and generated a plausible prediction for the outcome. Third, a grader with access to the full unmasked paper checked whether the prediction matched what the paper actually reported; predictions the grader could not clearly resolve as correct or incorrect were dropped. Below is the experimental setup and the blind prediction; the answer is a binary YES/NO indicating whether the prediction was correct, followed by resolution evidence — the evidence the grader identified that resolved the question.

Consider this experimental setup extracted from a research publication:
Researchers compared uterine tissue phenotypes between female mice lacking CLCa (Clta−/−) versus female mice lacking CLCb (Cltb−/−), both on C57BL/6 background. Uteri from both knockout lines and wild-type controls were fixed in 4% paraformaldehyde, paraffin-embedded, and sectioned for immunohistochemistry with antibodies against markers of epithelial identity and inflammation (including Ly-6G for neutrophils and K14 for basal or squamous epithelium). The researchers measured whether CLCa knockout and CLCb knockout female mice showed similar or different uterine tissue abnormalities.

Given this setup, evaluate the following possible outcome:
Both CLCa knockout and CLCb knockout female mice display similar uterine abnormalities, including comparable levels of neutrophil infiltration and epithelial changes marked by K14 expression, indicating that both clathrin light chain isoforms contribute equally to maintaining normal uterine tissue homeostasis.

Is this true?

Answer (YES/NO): NO